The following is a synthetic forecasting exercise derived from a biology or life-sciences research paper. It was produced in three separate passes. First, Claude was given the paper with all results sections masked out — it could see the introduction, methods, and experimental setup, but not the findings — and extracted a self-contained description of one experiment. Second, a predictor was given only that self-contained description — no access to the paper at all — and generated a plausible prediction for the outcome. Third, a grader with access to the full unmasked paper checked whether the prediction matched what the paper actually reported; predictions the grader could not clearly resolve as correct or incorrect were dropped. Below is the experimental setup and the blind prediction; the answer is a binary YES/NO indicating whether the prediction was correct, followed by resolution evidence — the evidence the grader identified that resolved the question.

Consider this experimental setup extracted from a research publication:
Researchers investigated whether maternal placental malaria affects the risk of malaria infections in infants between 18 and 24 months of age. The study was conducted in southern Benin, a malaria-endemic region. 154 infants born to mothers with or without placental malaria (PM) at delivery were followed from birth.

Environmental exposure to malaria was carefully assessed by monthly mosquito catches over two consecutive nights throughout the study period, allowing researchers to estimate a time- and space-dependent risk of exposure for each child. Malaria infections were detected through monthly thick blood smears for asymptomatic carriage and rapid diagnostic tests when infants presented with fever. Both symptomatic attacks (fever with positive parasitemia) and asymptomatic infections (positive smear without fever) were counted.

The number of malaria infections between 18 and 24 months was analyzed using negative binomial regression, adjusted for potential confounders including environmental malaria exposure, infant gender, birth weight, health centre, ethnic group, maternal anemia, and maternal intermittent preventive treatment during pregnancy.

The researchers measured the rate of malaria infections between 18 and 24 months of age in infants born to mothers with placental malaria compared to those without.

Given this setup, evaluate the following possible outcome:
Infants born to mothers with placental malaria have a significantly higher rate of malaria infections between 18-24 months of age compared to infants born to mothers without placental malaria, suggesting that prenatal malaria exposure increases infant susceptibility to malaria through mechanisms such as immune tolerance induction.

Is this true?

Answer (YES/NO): NO